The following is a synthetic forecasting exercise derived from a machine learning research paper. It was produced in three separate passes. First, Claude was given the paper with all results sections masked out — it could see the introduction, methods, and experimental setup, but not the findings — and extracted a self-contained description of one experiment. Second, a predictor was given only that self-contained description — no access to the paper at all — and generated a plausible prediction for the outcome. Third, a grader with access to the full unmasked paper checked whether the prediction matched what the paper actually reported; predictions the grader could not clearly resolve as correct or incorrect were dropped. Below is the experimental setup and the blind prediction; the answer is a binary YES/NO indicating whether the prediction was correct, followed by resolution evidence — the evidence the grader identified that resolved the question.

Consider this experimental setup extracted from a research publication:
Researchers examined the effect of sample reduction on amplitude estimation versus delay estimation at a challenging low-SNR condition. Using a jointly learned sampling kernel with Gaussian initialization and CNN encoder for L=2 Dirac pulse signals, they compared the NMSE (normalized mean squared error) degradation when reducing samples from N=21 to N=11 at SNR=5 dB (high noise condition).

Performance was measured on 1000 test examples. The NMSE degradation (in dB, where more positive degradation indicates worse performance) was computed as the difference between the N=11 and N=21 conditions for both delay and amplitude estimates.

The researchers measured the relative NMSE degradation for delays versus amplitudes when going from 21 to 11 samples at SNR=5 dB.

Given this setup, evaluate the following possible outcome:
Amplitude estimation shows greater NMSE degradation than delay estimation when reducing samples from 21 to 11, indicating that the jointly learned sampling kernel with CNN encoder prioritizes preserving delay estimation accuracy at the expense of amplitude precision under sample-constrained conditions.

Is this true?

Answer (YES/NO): NO